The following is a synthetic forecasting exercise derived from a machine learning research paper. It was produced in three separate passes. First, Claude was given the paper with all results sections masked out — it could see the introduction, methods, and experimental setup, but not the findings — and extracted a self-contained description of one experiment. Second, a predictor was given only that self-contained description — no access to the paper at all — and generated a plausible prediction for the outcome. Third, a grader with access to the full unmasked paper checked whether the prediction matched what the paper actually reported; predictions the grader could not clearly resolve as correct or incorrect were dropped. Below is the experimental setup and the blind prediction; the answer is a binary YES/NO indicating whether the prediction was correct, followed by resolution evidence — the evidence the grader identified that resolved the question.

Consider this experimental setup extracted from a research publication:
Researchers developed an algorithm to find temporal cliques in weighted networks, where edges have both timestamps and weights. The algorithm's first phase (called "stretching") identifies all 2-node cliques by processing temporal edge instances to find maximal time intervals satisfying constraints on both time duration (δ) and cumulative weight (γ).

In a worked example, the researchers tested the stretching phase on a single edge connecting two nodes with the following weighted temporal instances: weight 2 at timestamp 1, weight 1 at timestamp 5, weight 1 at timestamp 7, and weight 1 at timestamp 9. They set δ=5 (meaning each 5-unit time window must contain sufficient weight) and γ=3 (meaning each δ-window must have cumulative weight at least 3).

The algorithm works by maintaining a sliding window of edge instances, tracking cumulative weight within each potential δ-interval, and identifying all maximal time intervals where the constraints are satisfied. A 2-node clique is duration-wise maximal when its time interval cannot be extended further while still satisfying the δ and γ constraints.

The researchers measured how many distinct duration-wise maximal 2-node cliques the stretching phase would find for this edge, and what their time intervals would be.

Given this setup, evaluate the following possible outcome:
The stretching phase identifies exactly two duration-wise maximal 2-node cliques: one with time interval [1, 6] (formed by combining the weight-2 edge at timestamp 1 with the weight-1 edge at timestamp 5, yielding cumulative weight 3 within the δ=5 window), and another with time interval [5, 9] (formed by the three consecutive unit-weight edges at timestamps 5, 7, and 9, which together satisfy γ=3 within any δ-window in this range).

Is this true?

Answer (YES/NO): NO